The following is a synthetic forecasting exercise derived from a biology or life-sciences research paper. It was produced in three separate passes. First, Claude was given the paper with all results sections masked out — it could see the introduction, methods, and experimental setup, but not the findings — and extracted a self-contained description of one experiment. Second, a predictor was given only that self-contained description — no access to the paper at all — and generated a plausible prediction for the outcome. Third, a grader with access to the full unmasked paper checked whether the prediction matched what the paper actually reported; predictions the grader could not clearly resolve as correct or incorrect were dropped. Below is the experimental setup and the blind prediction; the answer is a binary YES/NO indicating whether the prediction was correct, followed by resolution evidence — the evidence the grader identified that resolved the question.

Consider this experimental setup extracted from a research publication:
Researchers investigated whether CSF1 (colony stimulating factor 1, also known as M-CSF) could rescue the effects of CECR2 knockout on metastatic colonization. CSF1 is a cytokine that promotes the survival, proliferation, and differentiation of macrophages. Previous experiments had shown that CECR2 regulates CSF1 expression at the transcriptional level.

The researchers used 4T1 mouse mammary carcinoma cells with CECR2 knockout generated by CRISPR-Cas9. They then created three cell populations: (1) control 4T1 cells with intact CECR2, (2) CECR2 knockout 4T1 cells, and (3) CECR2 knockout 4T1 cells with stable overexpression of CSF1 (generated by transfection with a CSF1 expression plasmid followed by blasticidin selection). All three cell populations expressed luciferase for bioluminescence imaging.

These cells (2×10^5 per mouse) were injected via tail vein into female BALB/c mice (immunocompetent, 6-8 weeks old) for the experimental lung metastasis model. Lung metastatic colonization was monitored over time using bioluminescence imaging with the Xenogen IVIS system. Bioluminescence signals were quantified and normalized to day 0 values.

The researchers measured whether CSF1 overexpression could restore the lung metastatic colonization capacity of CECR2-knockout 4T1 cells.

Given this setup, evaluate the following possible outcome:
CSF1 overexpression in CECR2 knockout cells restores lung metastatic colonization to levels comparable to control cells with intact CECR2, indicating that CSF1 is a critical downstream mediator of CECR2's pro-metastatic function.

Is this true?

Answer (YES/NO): NO